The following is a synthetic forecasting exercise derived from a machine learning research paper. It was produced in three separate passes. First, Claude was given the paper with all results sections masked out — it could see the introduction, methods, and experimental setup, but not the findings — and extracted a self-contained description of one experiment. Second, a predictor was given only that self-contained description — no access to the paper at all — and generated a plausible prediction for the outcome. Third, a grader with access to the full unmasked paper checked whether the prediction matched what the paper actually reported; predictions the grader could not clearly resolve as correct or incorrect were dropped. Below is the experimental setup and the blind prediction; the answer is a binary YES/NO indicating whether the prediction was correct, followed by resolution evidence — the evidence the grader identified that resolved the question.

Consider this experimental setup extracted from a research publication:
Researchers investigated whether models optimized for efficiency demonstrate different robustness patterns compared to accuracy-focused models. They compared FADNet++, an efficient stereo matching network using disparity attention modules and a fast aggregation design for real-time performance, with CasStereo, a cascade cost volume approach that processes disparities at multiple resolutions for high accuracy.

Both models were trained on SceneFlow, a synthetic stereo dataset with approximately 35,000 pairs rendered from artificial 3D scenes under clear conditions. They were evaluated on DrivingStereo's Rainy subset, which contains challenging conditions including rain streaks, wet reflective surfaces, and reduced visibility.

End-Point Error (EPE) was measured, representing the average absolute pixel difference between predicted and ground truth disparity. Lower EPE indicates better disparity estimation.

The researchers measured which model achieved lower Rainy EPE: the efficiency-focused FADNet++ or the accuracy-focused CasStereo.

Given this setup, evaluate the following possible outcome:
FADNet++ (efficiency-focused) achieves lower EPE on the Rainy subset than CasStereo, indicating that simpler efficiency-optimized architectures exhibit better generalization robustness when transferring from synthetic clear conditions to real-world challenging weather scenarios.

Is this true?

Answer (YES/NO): YES